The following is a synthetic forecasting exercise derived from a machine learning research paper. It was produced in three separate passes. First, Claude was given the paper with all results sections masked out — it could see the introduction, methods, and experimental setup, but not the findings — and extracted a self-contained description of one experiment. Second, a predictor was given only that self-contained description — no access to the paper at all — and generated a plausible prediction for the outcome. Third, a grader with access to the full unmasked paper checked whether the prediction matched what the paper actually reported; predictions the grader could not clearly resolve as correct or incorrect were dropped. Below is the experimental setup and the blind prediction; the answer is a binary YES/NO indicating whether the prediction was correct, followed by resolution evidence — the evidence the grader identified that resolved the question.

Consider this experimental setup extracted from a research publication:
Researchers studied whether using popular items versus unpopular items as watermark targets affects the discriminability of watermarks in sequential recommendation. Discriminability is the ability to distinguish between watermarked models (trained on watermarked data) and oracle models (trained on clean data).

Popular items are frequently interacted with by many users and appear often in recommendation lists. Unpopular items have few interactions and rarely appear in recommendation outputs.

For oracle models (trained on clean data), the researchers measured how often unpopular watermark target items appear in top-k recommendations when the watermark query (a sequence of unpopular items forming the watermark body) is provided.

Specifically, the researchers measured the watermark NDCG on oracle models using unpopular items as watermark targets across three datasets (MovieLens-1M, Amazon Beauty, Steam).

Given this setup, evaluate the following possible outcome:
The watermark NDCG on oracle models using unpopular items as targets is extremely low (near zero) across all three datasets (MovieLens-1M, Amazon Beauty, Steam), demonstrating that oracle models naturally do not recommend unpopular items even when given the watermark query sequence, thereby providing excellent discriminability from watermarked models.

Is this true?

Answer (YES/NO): YES